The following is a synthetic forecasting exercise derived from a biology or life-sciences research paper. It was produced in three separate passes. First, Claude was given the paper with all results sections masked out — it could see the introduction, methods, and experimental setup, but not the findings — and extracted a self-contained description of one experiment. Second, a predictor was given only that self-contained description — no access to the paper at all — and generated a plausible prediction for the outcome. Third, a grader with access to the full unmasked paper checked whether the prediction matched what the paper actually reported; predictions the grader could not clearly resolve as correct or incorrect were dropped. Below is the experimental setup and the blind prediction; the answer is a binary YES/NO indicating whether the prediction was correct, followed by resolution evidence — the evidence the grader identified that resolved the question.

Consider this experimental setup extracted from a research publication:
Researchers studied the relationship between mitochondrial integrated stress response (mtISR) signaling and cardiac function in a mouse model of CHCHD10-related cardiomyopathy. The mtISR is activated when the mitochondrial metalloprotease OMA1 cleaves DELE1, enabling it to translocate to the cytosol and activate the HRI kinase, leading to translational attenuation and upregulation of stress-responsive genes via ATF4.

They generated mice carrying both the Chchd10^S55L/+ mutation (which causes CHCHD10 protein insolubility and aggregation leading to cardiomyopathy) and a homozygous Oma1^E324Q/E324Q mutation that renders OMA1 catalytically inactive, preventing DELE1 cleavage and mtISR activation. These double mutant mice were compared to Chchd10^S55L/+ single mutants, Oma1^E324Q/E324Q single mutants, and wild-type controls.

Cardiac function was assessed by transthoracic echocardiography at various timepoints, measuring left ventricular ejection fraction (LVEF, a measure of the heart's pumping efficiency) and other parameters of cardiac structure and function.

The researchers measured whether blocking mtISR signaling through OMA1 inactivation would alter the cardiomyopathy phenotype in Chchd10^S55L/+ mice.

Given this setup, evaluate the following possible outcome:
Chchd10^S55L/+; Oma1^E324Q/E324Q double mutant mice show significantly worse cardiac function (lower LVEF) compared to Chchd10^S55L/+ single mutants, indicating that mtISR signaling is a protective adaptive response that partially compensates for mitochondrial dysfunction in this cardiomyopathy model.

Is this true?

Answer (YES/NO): NO